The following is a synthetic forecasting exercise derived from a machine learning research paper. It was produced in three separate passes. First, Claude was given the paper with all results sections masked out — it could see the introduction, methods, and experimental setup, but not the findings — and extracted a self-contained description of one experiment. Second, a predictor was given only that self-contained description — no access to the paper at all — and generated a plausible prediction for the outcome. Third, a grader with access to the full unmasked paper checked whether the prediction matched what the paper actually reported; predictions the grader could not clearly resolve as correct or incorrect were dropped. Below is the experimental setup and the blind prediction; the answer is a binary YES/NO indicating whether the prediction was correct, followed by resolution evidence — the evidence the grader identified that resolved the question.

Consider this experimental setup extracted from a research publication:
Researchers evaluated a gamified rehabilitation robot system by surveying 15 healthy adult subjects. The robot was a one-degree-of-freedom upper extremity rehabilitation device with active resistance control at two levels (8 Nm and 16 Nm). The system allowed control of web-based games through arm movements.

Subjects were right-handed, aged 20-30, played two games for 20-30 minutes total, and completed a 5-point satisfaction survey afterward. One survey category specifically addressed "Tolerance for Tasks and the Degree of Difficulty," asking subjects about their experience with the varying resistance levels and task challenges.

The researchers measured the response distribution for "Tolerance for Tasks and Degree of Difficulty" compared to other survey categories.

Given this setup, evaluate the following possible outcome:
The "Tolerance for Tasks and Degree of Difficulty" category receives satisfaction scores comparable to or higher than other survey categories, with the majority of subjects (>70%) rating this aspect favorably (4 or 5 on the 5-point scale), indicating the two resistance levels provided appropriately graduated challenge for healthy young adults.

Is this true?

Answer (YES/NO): NO